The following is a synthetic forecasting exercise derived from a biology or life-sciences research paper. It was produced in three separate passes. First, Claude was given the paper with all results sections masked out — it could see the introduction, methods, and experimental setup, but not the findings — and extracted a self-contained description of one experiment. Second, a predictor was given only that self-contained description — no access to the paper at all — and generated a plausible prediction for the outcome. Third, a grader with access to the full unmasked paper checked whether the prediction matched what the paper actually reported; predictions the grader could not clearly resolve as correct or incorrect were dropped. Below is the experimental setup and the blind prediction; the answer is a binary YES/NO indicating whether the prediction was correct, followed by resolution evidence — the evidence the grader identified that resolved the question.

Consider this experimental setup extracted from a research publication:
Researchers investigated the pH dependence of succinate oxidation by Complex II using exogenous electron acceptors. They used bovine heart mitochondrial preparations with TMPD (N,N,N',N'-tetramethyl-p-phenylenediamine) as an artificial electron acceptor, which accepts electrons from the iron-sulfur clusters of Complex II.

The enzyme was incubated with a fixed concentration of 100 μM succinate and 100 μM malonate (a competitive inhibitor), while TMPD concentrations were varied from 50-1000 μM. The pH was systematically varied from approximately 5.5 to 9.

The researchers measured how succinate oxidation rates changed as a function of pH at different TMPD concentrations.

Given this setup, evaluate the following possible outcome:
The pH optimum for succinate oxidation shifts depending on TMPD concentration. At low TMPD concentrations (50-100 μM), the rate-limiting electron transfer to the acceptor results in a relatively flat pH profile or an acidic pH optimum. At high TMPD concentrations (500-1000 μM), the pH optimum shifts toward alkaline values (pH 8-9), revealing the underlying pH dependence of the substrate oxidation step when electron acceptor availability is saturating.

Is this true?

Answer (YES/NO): NO